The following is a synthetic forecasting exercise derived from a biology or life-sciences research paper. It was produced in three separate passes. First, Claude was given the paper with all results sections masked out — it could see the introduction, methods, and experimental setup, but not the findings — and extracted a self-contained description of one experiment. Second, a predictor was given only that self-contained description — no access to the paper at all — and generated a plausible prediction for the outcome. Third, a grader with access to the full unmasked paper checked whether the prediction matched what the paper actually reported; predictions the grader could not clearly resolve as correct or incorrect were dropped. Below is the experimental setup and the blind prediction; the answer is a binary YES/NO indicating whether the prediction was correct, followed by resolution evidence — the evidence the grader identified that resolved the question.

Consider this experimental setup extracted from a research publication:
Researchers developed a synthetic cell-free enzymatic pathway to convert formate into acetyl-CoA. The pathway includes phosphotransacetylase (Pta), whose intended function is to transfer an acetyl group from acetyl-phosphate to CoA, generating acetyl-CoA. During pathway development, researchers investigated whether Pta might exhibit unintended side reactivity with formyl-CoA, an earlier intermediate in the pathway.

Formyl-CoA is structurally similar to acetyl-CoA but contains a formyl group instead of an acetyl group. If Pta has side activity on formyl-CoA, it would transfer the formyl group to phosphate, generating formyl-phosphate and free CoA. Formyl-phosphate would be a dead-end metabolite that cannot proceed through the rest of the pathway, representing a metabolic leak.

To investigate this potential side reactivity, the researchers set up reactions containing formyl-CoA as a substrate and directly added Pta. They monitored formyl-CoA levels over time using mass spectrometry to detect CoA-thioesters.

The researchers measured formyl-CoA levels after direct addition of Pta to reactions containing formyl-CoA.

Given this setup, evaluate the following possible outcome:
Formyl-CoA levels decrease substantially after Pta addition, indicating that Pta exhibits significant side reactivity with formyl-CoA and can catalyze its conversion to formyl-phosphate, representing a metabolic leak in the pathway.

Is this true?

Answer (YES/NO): YES